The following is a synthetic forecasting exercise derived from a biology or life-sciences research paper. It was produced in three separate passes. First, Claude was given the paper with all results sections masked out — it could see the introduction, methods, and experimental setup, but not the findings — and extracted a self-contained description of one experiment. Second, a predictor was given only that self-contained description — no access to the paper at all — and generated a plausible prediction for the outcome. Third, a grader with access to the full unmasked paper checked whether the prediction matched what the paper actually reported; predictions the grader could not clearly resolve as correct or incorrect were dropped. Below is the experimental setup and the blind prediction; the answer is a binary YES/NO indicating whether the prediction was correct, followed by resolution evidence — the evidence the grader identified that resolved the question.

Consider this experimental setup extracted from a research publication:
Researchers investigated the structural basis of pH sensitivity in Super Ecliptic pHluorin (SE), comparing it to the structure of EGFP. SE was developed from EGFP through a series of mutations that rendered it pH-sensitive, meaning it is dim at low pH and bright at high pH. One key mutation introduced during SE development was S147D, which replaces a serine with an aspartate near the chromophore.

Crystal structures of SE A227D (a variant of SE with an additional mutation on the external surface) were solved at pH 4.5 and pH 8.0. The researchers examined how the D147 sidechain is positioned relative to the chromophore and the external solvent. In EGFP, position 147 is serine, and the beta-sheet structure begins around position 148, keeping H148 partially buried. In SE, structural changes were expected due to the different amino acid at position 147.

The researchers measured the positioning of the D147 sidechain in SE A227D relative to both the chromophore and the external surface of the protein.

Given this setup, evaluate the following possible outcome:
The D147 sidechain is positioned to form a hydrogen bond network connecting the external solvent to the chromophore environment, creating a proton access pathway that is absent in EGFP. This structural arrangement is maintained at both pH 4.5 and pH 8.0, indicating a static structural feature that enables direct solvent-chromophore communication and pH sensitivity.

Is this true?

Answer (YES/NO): YES